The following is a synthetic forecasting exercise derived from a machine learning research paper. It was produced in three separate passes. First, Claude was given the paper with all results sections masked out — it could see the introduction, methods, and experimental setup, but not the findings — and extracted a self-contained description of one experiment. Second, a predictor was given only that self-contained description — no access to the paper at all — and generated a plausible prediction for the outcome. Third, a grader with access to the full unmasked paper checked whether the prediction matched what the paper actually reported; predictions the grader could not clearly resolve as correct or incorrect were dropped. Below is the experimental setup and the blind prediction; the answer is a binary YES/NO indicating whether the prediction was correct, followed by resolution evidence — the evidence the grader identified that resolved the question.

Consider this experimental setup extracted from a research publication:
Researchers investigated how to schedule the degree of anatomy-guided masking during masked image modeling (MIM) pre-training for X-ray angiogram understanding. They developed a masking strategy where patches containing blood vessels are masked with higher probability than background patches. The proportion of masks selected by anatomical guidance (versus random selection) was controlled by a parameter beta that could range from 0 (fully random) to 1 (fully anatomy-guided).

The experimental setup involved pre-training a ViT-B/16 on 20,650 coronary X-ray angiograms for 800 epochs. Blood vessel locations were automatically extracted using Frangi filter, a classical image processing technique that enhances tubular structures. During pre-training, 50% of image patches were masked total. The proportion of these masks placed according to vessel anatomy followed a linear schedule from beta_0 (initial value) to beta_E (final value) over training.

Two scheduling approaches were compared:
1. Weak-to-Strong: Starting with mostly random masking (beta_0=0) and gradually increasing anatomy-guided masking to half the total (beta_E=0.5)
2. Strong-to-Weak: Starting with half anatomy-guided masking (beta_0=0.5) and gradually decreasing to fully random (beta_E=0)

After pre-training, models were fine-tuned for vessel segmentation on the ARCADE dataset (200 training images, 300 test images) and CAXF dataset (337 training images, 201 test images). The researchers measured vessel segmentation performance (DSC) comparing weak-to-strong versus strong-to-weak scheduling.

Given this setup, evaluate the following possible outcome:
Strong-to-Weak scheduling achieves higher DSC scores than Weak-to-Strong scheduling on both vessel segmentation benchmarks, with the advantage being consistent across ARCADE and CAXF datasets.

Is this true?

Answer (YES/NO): NO